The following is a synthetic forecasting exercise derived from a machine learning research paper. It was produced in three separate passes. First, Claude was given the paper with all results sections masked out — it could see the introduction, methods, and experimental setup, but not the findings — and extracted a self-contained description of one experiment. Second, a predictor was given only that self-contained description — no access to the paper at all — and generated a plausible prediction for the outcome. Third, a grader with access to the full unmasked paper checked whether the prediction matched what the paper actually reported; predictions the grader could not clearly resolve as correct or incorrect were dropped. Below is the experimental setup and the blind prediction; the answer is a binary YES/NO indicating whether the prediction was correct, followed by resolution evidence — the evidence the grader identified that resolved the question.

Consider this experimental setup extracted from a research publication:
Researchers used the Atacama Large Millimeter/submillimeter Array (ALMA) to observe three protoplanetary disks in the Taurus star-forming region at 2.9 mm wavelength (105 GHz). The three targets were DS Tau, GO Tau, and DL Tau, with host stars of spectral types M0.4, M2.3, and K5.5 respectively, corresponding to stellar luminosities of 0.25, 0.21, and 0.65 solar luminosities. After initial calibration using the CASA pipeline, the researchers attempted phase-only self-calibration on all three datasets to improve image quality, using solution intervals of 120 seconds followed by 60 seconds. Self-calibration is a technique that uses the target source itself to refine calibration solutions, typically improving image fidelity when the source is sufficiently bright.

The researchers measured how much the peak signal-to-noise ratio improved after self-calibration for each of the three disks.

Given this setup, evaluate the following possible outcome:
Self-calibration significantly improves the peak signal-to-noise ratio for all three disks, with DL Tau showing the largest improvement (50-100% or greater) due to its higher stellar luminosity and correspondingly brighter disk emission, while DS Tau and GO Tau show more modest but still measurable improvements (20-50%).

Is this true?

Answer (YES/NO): NO